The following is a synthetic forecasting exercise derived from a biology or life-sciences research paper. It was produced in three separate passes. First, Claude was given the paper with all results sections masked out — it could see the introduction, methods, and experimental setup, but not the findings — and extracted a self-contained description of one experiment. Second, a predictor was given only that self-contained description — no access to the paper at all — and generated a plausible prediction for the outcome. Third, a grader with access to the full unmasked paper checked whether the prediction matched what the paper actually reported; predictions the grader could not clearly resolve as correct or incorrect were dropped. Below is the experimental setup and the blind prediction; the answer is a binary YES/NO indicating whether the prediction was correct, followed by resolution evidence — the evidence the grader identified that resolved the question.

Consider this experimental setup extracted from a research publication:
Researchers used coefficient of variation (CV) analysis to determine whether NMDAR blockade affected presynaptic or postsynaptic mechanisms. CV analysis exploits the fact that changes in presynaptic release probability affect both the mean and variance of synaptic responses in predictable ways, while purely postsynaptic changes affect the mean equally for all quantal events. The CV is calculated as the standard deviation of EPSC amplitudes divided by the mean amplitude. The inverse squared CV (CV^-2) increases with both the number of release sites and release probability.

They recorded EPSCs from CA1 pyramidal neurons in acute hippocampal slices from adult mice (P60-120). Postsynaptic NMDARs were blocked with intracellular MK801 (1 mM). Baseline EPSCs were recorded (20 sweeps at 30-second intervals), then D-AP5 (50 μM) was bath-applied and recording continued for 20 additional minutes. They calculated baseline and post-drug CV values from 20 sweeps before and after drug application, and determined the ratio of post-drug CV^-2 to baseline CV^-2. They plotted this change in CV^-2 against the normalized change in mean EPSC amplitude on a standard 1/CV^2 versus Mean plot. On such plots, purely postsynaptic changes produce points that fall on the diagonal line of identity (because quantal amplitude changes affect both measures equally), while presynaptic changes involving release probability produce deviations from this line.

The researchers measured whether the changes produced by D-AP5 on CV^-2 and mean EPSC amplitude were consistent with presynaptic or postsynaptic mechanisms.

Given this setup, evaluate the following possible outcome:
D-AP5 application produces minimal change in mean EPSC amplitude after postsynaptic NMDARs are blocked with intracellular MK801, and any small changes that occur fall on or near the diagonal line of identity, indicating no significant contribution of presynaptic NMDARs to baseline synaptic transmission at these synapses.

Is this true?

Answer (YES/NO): NO